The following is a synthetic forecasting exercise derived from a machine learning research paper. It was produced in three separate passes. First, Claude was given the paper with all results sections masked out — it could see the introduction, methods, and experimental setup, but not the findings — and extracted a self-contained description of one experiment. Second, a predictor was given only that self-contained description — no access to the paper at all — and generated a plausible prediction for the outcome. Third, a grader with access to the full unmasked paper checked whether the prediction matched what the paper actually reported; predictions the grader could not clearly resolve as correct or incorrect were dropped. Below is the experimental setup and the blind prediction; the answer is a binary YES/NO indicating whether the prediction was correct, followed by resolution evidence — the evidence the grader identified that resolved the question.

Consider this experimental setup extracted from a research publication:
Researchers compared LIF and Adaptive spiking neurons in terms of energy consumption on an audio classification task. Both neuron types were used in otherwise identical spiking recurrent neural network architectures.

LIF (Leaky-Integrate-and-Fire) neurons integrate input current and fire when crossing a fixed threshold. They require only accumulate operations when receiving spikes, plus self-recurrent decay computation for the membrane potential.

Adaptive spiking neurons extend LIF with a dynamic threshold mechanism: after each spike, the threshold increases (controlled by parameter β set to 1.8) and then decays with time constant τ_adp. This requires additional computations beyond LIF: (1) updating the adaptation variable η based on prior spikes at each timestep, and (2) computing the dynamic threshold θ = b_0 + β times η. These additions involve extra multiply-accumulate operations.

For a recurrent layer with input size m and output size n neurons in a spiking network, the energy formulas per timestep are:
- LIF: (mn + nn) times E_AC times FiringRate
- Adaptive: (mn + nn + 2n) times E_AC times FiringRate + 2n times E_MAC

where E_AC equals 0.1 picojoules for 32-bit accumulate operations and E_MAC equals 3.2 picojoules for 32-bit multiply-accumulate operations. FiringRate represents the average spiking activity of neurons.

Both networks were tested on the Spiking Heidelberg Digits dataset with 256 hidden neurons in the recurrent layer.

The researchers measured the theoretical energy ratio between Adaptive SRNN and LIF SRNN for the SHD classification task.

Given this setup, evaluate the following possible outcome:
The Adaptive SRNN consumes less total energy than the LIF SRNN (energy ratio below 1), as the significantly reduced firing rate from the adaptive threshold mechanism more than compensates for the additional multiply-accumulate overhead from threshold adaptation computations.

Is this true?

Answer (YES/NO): NO